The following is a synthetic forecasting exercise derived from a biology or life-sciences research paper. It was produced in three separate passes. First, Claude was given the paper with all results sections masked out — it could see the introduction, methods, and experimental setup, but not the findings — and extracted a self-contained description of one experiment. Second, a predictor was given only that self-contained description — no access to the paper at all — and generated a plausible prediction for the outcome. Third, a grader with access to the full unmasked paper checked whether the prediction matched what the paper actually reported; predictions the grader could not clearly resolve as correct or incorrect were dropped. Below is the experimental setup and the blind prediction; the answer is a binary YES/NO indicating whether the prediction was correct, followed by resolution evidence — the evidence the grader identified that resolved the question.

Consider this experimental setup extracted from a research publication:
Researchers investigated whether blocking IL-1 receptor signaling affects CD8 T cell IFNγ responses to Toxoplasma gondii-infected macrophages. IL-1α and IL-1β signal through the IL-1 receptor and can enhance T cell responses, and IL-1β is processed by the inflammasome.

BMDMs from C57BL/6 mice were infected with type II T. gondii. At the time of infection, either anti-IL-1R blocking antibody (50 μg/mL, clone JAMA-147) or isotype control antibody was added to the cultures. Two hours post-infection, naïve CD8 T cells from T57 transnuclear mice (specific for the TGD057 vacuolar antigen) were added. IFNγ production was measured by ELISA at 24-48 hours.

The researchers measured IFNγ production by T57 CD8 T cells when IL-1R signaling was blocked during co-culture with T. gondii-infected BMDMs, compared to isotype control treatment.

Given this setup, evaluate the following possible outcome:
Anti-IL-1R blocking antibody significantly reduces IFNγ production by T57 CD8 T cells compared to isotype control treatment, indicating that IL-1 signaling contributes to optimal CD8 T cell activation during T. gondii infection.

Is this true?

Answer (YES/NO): YES